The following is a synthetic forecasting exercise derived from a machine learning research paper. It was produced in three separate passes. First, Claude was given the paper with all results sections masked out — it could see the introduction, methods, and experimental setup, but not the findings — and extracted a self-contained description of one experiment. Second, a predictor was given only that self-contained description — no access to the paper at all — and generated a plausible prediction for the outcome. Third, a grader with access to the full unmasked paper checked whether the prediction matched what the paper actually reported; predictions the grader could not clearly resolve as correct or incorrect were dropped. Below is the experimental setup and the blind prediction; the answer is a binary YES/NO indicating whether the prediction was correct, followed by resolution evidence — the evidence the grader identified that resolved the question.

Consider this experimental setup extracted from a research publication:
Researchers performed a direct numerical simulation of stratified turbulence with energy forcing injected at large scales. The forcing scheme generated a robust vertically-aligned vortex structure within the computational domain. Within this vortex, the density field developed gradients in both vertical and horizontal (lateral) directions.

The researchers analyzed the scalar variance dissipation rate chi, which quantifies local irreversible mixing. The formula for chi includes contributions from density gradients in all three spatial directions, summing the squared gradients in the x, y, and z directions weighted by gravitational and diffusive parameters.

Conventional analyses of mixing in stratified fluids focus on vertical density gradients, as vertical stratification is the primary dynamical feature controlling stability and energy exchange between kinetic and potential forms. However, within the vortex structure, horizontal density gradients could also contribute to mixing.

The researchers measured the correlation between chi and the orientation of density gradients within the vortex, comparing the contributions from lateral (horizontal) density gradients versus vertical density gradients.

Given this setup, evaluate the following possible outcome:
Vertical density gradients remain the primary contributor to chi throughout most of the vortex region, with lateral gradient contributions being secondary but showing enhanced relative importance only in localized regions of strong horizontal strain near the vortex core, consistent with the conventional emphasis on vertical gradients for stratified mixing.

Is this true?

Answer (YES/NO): NO